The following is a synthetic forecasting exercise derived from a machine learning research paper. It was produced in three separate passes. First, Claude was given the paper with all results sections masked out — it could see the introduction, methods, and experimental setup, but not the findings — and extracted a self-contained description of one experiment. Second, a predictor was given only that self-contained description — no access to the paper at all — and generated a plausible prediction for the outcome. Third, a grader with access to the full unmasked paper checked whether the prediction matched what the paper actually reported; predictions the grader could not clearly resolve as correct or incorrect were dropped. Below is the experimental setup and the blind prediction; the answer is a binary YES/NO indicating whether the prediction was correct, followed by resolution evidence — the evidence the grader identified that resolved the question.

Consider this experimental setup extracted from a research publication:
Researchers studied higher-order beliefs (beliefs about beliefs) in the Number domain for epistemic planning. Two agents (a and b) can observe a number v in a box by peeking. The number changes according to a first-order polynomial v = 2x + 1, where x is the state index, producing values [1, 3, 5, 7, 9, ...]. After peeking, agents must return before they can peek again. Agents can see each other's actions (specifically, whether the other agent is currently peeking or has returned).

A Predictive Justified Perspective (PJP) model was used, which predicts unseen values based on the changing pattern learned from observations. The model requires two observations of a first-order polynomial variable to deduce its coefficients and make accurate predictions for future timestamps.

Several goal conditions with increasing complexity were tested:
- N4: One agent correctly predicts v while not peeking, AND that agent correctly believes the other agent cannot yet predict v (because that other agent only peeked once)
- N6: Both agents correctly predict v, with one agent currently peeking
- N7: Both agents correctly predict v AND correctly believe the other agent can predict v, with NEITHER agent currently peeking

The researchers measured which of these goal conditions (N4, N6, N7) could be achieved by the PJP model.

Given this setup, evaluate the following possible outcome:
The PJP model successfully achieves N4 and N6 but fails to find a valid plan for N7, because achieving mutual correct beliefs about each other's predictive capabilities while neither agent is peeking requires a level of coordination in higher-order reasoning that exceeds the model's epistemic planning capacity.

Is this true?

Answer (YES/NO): NO